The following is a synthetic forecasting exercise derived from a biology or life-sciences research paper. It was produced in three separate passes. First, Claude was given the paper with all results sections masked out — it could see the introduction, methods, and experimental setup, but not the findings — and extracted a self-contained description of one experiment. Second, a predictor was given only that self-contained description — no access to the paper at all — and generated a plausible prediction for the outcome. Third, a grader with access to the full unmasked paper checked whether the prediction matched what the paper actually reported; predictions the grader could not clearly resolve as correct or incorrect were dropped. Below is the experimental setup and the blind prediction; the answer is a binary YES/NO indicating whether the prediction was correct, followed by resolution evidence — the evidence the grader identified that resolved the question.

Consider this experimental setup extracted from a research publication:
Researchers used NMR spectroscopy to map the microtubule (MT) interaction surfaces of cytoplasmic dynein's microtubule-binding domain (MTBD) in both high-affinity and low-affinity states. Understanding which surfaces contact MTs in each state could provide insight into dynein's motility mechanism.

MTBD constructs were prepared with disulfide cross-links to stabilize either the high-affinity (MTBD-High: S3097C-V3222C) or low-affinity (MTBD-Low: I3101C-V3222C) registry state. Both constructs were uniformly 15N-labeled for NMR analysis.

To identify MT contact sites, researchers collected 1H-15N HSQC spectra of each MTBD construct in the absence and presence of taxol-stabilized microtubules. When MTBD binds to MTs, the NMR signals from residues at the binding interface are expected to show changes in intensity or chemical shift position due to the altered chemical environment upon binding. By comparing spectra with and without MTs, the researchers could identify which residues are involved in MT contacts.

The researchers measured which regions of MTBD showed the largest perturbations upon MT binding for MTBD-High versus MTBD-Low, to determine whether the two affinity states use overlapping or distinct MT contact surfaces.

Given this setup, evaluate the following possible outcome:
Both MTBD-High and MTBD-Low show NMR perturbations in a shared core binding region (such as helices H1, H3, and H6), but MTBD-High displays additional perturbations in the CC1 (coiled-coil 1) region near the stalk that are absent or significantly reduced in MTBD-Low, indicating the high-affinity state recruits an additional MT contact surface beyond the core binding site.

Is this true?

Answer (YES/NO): NO